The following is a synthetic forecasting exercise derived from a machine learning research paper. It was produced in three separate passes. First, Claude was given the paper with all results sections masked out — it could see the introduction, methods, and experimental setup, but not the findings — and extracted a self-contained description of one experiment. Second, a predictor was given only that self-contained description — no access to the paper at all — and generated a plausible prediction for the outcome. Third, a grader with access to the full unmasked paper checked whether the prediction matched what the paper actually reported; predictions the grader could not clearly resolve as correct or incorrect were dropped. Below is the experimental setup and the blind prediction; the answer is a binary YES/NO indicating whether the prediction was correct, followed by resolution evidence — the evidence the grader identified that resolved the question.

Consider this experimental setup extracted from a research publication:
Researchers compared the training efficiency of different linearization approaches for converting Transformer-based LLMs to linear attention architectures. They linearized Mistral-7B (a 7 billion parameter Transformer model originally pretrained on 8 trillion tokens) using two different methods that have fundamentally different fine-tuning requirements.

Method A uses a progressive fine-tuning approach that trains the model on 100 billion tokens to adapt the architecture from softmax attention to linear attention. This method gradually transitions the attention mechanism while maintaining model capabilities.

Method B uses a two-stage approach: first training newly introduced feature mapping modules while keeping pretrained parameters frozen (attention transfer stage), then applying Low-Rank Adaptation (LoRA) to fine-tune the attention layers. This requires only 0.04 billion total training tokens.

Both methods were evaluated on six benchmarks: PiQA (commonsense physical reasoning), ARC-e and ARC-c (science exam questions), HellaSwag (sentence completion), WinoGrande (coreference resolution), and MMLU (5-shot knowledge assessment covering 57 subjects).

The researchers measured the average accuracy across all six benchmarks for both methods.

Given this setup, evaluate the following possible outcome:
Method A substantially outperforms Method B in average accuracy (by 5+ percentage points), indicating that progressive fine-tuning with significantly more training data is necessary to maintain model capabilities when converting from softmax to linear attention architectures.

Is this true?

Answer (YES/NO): NO